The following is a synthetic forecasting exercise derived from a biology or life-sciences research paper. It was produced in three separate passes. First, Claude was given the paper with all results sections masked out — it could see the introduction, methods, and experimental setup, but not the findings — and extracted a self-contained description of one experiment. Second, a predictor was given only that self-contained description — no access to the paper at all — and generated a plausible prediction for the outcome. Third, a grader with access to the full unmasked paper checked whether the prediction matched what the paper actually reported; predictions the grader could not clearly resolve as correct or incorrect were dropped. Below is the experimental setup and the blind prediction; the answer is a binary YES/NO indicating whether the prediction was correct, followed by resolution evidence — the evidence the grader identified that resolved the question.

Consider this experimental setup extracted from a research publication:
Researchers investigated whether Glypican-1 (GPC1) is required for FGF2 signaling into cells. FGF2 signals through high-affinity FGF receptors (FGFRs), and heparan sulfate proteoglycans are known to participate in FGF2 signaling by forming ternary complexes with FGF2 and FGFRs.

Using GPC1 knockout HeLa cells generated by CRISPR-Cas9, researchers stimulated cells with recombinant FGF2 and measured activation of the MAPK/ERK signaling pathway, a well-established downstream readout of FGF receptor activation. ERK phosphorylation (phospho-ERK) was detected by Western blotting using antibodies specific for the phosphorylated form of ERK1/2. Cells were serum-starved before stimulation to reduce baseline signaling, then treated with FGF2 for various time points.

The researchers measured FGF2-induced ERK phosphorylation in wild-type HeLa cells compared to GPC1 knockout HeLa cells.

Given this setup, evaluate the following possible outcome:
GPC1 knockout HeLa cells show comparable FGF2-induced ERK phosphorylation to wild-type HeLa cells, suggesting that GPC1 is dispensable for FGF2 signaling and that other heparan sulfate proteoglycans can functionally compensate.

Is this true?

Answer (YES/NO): YES